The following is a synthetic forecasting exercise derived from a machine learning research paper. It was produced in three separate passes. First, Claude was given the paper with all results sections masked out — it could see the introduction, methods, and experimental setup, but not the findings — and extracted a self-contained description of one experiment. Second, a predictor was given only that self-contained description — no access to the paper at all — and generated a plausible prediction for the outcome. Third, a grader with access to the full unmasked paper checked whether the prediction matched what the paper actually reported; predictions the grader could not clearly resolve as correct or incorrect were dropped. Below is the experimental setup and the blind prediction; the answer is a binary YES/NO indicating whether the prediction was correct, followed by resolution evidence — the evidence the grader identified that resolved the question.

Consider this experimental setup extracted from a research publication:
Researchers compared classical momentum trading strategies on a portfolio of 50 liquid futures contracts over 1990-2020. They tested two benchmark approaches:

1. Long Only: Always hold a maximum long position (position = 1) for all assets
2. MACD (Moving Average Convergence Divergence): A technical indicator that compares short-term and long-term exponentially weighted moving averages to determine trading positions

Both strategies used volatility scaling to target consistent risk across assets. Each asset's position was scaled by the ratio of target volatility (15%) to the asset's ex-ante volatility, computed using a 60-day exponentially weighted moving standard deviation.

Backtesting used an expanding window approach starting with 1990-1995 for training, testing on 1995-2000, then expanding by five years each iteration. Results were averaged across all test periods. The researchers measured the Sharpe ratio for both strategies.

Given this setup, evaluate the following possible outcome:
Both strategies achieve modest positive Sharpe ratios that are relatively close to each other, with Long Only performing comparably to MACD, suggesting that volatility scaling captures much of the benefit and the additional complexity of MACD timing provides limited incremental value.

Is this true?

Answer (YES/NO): NO